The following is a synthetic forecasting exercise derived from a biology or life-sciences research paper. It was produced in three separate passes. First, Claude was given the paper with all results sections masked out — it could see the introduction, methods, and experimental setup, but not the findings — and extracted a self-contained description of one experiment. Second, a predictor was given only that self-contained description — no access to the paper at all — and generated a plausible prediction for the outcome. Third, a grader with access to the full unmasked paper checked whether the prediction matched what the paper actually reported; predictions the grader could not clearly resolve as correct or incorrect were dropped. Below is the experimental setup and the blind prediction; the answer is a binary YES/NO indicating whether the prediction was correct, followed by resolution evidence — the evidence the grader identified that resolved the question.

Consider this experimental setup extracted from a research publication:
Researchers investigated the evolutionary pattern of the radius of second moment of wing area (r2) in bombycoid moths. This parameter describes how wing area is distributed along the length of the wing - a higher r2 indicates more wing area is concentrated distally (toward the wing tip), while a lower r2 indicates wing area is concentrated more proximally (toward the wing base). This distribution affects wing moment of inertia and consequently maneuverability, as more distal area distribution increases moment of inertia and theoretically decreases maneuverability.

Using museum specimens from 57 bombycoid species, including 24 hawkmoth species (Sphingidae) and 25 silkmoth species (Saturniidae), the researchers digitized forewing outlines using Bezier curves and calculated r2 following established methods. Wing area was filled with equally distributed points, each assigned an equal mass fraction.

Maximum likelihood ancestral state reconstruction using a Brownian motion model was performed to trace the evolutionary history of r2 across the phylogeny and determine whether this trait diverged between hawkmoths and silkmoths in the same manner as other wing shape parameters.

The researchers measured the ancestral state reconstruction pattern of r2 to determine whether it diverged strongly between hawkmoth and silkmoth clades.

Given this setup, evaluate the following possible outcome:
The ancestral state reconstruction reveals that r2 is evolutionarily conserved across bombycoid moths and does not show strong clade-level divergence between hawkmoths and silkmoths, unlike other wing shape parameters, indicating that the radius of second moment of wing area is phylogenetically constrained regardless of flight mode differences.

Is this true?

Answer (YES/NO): YES